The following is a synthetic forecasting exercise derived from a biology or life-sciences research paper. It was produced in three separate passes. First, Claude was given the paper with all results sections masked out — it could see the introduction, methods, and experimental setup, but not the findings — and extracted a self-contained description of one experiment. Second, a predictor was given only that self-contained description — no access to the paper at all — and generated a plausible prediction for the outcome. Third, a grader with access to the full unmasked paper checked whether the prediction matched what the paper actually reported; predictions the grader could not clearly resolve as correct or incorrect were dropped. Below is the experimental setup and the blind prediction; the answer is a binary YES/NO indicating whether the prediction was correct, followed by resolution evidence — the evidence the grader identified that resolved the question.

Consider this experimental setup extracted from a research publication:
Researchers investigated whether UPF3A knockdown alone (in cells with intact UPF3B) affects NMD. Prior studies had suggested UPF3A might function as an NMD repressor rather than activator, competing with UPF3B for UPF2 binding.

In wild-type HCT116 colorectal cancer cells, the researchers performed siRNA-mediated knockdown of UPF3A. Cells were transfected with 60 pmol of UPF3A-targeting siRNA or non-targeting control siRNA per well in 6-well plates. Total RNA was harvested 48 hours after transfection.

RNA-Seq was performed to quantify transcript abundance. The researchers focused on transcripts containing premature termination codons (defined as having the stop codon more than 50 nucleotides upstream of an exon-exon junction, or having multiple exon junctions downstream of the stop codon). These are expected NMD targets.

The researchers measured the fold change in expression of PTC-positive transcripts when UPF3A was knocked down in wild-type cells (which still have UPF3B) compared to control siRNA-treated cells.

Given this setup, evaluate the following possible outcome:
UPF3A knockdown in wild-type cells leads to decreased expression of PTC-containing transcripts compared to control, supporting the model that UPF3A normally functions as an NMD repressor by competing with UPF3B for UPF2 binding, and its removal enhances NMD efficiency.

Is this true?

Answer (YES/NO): NO